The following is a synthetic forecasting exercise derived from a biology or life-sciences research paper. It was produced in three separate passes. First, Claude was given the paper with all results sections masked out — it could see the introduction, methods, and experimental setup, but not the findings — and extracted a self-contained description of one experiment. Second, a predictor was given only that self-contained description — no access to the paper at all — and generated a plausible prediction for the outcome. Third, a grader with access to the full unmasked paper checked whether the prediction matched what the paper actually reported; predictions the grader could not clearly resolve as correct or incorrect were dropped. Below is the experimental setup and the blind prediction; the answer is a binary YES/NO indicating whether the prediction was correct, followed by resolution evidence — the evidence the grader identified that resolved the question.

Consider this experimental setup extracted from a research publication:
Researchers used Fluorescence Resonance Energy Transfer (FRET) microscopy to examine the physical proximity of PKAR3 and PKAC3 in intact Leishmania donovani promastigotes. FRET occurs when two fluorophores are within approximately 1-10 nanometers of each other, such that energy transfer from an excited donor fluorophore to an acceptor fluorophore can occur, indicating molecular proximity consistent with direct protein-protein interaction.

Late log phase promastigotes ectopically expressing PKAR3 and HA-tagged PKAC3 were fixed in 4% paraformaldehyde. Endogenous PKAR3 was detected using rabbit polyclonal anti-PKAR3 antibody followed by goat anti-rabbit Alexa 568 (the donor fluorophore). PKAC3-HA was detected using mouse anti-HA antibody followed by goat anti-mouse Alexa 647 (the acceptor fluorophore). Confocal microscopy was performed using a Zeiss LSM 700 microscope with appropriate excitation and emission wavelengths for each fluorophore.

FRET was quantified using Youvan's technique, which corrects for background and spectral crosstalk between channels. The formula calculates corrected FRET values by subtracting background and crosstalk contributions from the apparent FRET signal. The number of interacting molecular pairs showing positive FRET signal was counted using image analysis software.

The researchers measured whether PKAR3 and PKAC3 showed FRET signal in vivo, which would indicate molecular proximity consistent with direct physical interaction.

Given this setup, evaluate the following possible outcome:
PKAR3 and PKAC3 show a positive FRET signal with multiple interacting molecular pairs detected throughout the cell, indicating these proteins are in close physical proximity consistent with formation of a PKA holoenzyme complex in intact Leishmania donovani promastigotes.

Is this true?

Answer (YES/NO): YES